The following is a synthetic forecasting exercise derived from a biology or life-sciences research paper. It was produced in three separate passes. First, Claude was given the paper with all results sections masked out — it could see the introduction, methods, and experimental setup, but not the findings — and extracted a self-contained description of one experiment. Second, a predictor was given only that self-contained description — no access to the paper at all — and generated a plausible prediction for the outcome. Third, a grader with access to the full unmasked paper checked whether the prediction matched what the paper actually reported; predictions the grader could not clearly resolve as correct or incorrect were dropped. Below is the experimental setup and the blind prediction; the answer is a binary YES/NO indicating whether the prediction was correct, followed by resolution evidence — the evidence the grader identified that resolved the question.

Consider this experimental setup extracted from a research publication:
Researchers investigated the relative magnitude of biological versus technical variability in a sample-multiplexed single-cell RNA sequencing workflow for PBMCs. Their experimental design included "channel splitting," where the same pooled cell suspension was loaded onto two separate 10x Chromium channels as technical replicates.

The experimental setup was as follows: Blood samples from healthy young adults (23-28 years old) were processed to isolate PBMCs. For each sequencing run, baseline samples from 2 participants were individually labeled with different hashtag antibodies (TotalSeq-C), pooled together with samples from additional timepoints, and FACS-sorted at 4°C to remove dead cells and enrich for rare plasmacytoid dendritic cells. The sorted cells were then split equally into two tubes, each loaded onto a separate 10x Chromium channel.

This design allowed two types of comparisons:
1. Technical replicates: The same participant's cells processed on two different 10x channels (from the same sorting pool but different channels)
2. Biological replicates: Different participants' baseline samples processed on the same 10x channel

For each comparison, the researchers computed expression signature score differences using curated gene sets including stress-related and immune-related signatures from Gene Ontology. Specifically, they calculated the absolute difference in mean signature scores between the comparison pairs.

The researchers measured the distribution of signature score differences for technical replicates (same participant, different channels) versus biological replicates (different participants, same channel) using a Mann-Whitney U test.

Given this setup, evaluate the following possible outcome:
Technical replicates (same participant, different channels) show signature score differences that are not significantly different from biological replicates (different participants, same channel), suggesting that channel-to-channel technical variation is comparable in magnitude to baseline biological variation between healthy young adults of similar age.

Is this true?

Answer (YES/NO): YES